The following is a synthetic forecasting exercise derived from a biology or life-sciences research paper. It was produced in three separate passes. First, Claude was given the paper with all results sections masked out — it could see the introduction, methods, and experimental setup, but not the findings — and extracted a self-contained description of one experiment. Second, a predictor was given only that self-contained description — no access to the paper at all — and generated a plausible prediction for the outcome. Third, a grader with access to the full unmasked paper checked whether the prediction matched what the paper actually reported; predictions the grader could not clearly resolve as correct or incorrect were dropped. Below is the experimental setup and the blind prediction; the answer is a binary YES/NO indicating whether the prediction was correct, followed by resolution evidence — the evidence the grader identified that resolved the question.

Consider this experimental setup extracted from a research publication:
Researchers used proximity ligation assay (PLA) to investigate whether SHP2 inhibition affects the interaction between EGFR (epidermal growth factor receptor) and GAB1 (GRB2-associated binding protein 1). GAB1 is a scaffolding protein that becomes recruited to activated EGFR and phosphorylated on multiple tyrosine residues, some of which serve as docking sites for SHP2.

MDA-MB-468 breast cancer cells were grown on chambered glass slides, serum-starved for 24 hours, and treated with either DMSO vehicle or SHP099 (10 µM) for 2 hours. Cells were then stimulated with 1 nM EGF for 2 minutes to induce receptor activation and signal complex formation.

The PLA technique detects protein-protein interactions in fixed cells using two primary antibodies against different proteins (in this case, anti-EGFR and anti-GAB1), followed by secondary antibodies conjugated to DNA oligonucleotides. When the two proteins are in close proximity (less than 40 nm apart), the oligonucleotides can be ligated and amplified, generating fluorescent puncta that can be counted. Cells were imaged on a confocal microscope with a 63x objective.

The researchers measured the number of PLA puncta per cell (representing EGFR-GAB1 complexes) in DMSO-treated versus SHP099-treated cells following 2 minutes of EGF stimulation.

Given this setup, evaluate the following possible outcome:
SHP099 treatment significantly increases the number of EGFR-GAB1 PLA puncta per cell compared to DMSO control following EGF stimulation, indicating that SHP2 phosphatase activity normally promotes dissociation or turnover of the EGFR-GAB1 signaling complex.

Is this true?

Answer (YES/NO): NO